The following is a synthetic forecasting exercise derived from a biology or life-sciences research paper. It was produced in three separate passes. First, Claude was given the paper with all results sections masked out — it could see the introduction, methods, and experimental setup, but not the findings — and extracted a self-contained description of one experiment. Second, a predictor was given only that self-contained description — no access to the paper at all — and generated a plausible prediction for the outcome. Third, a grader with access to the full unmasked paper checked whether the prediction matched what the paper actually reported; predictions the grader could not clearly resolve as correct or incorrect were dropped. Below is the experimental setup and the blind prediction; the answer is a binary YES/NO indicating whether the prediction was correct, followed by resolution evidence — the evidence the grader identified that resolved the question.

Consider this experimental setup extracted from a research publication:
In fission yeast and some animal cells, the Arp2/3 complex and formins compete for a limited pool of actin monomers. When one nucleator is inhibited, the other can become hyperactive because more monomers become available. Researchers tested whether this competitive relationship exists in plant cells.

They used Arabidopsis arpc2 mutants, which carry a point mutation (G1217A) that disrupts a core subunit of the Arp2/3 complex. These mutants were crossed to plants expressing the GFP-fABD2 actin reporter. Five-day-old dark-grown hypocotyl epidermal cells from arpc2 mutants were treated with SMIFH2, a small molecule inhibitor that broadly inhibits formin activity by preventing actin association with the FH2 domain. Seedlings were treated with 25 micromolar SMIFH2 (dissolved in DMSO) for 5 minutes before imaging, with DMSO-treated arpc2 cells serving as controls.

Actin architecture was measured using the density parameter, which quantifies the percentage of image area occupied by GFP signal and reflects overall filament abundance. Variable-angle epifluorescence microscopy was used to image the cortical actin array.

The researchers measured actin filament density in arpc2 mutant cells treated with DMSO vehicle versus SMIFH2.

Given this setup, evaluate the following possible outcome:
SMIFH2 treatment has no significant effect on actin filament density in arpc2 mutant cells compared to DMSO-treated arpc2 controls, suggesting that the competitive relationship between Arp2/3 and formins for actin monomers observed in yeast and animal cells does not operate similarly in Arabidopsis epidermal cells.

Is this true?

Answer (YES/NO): NO